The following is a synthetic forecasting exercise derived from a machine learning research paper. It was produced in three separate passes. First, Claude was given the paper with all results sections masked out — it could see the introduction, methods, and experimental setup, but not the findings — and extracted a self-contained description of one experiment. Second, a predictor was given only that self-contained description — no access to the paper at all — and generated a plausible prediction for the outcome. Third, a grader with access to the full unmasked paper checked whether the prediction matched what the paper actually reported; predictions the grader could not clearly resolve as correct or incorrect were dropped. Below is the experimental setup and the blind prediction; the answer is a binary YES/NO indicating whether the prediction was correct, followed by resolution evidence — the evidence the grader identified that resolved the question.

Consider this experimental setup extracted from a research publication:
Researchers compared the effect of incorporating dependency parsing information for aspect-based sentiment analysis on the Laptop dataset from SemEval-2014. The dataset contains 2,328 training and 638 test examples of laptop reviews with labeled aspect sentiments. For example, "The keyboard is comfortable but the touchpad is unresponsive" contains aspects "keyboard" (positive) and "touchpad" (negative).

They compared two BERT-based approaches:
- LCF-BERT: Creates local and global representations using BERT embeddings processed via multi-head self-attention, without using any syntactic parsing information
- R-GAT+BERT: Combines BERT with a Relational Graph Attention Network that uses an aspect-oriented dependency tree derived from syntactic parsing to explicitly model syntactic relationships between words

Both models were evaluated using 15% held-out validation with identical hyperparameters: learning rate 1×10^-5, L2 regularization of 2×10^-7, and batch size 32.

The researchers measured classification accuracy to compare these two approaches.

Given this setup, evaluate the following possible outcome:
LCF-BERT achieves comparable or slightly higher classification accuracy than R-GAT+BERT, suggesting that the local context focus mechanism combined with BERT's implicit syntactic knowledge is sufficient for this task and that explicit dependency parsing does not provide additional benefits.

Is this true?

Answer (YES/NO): YES